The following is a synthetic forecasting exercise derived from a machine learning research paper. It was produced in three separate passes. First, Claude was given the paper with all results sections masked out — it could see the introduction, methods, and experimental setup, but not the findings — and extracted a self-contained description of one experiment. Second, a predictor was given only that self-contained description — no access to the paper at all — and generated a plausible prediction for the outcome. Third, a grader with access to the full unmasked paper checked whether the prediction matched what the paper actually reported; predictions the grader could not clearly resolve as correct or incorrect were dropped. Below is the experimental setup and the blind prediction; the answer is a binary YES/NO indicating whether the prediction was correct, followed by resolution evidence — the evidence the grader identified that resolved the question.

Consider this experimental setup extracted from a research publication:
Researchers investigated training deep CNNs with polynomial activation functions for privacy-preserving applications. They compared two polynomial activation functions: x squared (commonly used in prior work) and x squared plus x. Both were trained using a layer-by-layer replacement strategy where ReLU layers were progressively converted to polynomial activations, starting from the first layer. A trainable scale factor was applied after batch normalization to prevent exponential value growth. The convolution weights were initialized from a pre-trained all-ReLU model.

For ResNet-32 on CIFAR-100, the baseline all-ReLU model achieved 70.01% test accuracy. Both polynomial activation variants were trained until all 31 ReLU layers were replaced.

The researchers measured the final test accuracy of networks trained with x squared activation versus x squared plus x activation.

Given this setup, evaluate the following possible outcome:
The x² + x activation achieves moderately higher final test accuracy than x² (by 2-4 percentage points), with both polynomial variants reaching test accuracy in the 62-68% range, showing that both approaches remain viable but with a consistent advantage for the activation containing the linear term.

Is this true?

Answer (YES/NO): NO